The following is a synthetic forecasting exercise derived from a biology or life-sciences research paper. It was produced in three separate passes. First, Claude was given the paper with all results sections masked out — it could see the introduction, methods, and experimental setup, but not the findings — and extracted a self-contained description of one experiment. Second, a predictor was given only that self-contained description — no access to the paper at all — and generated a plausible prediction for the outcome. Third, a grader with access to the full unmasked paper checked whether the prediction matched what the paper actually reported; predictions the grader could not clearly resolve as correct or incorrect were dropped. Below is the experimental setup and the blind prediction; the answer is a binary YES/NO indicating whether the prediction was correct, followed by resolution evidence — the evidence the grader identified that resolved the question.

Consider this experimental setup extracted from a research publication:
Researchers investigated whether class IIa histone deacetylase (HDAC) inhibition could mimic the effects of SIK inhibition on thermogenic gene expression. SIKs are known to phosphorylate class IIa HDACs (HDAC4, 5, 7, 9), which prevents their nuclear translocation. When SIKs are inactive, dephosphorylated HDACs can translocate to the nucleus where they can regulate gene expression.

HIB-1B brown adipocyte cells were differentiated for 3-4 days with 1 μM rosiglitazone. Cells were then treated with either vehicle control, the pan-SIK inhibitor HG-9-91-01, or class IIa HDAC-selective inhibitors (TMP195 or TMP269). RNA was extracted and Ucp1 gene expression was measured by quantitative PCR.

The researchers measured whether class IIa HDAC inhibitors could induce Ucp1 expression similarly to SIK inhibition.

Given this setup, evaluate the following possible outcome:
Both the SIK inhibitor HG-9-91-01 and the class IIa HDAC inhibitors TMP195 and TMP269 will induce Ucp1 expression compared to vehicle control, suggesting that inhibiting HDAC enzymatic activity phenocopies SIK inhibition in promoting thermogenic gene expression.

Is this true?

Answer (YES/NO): NO